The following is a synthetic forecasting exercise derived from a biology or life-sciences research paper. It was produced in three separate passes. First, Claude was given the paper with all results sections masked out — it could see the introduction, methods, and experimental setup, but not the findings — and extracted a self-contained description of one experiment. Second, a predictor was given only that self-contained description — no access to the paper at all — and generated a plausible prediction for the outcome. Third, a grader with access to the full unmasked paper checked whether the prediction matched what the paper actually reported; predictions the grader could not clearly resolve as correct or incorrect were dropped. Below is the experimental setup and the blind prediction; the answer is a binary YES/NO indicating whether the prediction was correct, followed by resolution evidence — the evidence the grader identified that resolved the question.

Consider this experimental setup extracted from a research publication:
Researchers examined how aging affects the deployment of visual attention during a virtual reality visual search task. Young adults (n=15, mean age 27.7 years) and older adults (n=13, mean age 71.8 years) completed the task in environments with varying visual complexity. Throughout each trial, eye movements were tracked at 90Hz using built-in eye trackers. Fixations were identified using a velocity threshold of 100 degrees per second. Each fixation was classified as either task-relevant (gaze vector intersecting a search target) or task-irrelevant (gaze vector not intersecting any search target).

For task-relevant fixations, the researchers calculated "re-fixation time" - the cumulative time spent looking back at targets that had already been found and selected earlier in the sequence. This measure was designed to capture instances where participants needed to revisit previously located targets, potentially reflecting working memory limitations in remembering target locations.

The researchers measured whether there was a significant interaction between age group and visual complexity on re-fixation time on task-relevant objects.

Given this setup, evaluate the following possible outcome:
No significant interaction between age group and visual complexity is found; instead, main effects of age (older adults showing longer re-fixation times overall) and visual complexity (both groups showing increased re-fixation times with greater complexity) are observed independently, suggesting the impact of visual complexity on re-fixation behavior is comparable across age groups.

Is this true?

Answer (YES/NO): NO